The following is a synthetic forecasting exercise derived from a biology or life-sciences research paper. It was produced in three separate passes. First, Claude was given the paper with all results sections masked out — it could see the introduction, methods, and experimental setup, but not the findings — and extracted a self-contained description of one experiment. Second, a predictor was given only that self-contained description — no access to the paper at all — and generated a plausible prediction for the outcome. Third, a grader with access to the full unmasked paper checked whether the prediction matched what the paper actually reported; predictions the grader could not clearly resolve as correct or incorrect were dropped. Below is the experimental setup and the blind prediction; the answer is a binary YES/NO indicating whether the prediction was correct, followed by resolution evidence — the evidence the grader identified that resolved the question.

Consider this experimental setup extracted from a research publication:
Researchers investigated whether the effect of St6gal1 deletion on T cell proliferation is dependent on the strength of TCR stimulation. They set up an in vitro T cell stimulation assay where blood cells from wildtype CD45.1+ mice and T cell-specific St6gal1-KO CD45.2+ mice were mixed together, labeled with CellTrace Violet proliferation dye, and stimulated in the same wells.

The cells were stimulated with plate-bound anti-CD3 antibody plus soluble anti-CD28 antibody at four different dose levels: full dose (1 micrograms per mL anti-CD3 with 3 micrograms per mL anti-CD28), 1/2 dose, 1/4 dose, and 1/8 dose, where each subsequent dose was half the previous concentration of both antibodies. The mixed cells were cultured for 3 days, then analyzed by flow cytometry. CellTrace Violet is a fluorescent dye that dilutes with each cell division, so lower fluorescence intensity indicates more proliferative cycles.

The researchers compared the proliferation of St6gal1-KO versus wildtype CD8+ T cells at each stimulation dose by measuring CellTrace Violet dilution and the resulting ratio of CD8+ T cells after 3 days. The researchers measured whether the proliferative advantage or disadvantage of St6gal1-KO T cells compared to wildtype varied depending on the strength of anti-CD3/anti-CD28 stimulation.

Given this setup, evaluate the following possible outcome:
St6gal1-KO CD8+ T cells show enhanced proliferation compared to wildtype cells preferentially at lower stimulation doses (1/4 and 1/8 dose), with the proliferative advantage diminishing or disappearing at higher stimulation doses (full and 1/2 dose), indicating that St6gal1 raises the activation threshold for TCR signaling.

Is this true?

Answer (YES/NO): NO